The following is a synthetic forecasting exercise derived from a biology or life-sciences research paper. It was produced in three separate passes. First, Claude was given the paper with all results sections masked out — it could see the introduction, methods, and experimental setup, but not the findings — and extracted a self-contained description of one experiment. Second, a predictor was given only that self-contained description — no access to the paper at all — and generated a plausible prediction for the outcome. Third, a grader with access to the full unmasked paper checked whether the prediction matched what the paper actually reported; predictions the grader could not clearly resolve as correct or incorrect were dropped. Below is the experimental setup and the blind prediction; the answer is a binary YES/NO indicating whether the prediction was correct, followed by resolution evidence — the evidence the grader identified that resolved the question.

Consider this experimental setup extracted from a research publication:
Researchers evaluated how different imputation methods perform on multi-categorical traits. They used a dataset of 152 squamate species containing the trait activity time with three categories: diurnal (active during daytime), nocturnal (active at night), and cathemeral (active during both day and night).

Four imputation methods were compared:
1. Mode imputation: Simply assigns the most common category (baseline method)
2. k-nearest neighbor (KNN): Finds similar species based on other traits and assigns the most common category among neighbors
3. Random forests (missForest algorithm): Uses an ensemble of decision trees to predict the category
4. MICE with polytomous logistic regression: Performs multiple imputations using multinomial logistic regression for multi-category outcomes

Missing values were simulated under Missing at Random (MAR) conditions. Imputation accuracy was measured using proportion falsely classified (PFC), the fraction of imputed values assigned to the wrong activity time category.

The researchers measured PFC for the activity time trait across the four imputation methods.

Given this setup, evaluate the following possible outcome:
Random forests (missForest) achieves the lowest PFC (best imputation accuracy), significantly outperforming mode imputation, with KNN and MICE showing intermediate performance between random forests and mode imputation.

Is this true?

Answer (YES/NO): NO